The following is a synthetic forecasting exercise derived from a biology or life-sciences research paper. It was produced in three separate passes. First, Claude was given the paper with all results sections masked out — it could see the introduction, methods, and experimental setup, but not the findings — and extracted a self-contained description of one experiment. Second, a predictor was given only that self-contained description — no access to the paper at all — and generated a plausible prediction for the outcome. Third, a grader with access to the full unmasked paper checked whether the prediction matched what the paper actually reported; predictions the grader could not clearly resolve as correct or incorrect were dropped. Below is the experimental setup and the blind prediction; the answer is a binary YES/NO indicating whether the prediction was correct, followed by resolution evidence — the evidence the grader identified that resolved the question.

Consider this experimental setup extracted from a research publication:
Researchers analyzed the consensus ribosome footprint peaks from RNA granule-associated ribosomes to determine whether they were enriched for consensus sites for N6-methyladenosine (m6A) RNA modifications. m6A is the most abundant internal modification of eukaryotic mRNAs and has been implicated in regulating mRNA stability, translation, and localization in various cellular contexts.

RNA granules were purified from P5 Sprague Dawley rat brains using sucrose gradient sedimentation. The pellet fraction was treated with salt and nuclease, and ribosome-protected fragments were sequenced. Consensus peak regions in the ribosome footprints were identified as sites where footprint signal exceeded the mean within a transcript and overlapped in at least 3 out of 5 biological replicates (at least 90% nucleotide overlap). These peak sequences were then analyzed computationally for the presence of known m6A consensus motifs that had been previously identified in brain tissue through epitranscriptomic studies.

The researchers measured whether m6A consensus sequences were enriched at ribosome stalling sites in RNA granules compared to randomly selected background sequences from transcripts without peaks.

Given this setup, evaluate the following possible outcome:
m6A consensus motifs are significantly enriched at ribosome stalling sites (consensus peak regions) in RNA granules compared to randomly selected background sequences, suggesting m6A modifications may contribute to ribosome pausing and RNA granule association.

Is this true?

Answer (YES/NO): YES